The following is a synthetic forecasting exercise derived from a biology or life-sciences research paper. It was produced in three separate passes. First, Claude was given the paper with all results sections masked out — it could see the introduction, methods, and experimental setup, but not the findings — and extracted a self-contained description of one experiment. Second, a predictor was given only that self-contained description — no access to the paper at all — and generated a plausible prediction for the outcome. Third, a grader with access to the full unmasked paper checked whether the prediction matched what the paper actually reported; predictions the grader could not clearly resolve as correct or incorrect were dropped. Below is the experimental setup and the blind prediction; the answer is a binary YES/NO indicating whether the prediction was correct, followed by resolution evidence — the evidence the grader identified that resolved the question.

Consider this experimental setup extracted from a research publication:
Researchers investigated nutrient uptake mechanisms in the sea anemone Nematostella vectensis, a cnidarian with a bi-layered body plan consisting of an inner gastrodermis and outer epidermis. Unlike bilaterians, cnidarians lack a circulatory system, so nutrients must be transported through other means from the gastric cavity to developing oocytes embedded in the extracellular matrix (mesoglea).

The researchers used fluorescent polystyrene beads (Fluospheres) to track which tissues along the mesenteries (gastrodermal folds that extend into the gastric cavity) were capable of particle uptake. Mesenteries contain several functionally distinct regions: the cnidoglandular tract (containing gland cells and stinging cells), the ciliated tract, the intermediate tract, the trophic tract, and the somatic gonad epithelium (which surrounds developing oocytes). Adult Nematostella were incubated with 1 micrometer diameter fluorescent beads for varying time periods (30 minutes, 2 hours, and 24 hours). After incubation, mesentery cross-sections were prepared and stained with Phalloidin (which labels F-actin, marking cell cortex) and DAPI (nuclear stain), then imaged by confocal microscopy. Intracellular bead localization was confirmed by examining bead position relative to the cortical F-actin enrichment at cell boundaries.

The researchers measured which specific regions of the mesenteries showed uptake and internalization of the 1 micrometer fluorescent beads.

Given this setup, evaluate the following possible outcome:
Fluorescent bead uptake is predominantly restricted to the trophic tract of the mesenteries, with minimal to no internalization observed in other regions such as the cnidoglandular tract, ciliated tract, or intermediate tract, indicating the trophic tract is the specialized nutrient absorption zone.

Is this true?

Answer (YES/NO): NO